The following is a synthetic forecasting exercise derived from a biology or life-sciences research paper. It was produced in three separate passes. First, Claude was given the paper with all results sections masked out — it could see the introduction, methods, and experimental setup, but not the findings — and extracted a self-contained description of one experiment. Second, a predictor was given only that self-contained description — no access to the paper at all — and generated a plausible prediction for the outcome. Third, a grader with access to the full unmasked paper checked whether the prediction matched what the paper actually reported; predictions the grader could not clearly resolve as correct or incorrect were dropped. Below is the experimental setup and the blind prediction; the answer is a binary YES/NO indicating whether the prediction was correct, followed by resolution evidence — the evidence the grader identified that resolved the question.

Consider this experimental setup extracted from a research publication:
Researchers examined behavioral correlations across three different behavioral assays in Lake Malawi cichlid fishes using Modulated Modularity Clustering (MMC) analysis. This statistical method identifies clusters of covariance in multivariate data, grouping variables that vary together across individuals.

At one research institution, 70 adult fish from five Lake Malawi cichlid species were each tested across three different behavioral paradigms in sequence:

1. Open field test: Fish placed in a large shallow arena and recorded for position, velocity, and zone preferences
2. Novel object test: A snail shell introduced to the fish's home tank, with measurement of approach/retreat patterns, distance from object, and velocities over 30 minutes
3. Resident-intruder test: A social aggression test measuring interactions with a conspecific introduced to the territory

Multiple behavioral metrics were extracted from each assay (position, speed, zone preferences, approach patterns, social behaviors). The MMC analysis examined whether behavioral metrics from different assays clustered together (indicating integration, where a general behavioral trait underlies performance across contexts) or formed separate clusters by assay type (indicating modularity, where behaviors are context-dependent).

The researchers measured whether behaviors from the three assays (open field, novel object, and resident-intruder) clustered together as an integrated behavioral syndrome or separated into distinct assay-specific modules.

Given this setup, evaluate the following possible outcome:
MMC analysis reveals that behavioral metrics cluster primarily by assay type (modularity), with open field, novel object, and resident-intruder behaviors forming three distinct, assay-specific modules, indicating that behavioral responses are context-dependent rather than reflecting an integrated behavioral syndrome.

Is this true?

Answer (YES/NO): NO